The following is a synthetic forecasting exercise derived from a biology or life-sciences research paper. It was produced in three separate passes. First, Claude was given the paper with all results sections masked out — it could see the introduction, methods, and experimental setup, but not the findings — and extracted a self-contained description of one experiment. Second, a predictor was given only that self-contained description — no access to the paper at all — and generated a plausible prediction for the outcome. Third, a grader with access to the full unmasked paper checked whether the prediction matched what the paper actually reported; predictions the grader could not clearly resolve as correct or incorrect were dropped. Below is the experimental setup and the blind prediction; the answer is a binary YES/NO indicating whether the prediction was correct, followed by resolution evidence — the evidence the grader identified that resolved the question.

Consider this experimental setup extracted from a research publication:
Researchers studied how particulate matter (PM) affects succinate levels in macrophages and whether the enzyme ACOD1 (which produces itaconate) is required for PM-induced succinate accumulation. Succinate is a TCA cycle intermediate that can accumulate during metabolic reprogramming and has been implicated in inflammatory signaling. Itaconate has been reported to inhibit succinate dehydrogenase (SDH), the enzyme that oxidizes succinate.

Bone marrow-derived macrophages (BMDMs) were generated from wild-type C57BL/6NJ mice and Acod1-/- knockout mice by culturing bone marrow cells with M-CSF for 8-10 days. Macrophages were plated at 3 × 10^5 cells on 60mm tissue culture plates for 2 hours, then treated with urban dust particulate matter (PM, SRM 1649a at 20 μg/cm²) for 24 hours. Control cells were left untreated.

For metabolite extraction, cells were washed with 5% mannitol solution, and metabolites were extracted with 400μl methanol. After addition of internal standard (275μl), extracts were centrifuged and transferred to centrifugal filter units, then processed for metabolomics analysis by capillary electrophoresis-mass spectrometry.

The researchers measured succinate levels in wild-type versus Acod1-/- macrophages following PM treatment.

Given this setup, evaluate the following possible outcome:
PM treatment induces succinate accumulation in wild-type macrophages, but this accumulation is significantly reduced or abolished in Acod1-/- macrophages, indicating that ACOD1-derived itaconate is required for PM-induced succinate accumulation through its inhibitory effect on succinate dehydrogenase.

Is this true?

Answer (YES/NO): YES